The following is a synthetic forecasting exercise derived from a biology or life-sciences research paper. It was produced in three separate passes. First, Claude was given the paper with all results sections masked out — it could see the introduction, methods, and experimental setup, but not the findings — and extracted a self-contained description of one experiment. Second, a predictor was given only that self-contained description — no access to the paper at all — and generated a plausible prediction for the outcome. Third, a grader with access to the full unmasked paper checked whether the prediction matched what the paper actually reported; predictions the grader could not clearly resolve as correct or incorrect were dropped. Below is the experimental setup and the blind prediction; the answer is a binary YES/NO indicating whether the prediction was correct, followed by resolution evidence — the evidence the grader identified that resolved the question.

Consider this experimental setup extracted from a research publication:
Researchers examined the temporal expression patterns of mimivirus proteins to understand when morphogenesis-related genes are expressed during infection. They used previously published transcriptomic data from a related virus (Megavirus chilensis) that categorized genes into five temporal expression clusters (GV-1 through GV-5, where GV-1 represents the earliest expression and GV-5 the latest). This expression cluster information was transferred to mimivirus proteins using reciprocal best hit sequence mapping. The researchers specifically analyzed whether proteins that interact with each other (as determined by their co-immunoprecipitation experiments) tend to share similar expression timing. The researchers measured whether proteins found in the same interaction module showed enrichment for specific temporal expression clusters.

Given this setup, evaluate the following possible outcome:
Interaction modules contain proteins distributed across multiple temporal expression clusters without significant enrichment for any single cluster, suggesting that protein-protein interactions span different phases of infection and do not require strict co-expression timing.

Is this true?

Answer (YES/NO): NO